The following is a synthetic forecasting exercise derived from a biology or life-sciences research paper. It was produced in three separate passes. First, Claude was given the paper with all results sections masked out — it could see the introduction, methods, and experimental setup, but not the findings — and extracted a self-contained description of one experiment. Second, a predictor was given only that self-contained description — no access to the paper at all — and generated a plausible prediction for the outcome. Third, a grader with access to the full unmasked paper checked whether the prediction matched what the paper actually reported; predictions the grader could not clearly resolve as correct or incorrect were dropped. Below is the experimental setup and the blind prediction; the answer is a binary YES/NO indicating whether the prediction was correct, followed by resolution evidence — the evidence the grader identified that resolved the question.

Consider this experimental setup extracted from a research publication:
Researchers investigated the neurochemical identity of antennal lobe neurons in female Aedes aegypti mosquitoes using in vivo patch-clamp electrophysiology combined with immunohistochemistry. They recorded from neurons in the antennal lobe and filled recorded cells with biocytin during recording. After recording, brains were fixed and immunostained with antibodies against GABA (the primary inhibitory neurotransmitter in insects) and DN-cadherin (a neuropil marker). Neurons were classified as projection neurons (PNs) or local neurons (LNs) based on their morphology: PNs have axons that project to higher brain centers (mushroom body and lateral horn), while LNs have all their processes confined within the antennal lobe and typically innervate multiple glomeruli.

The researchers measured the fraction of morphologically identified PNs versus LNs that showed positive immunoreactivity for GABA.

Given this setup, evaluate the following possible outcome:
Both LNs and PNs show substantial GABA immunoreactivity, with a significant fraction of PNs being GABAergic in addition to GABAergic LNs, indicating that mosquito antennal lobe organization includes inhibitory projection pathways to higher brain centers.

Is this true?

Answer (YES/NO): NO